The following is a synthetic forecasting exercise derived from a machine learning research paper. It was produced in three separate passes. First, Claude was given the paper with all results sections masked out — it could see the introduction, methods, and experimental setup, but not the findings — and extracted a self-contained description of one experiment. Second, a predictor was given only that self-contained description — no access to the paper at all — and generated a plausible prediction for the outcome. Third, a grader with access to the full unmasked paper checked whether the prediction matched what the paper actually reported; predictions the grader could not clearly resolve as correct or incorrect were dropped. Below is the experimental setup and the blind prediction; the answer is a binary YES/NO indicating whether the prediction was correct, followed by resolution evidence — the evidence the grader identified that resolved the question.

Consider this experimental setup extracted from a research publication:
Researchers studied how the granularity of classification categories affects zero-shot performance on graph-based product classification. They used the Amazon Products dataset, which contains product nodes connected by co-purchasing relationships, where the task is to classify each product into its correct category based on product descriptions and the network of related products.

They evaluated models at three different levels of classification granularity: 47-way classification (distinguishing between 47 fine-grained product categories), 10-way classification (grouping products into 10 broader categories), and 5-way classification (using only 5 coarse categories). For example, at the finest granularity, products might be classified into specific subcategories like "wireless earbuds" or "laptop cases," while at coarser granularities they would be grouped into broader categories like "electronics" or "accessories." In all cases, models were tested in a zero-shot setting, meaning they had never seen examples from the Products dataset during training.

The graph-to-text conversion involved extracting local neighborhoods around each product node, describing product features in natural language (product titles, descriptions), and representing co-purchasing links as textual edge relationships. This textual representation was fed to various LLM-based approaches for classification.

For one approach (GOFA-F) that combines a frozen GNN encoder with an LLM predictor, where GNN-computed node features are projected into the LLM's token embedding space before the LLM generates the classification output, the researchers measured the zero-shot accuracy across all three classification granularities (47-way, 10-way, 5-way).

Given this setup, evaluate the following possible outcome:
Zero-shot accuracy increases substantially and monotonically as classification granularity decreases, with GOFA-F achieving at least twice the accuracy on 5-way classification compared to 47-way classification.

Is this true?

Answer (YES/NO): NO